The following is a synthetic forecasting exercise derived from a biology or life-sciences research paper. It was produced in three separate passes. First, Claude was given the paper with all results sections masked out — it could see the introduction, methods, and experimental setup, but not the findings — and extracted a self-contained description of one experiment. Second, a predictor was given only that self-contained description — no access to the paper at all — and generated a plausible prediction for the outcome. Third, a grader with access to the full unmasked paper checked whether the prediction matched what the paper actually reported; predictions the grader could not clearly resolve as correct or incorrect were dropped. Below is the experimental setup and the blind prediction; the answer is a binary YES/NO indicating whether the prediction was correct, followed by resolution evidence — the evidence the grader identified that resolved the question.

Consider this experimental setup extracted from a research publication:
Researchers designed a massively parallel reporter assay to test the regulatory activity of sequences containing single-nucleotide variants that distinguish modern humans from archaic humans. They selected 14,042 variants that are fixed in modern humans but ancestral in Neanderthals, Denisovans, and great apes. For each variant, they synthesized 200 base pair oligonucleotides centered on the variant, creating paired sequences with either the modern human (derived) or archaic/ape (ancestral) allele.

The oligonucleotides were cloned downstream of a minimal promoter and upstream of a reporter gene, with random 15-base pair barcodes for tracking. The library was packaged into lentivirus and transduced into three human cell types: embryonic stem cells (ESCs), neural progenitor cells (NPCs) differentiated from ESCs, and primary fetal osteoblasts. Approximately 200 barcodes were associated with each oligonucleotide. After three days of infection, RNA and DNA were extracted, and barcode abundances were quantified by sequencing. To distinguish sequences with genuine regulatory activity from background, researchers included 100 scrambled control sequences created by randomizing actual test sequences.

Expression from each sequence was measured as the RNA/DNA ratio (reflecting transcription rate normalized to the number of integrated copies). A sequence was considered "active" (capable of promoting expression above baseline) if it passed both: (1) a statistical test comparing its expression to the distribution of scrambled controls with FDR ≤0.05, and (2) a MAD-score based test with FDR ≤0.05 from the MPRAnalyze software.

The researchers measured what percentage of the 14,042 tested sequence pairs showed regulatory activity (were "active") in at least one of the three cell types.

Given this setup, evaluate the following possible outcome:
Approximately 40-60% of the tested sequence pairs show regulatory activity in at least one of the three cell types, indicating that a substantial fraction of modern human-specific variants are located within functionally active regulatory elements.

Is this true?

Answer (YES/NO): NO